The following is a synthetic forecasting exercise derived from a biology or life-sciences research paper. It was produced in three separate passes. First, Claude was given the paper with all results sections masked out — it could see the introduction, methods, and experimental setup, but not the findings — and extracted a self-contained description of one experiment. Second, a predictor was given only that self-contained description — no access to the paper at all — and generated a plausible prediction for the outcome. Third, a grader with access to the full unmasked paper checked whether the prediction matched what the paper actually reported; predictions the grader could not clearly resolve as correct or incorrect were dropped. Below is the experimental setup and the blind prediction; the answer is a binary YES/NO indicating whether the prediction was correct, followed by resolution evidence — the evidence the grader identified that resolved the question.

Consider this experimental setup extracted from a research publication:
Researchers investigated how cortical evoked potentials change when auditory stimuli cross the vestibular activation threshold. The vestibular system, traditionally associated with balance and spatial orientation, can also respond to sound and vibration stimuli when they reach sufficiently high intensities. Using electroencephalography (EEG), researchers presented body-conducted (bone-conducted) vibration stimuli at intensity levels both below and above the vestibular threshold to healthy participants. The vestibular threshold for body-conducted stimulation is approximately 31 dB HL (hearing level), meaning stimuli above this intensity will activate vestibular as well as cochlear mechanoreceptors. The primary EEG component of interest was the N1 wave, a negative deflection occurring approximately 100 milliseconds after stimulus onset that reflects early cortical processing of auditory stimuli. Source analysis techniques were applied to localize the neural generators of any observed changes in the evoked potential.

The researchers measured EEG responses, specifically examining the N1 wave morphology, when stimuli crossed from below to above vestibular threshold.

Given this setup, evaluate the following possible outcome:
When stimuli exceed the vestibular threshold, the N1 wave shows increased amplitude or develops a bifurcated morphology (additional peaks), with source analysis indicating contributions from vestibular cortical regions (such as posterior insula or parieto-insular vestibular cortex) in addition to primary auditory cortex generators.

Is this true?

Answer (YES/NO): NO